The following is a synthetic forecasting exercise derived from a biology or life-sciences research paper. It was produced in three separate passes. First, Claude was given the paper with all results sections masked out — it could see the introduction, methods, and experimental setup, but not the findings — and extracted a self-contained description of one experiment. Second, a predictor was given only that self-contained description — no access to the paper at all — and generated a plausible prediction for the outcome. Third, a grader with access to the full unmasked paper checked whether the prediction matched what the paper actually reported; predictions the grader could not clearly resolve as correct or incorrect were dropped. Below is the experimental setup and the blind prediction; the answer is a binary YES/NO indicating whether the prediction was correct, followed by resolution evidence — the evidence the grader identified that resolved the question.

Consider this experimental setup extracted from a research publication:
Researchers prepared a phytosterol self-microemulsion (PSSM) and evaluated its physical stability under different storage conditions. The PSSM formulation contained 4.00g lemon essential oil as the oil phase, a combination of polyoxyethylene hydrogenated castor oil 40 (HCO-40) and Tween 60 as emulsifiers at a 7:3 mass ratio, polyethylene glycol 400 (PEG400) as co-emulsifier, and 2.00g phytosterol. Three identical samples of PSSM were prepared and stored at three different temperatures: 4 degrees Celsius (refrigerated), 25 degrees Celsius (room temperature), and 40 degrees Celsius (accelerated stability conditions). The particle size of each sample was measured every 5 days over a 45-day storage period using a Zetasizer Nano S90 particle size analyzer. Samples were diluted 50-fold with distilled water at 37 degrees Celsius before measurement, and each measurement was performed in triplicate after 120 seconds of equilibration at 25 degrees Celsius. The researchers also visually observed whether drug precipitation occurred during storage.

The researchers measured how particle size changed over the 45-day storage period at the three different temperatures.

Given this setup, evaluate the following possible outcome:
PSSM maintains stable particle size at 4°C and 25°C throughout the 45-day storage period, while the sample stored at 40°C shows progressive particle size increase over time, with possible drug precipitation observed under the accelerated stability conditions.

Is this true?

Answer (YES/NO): NO